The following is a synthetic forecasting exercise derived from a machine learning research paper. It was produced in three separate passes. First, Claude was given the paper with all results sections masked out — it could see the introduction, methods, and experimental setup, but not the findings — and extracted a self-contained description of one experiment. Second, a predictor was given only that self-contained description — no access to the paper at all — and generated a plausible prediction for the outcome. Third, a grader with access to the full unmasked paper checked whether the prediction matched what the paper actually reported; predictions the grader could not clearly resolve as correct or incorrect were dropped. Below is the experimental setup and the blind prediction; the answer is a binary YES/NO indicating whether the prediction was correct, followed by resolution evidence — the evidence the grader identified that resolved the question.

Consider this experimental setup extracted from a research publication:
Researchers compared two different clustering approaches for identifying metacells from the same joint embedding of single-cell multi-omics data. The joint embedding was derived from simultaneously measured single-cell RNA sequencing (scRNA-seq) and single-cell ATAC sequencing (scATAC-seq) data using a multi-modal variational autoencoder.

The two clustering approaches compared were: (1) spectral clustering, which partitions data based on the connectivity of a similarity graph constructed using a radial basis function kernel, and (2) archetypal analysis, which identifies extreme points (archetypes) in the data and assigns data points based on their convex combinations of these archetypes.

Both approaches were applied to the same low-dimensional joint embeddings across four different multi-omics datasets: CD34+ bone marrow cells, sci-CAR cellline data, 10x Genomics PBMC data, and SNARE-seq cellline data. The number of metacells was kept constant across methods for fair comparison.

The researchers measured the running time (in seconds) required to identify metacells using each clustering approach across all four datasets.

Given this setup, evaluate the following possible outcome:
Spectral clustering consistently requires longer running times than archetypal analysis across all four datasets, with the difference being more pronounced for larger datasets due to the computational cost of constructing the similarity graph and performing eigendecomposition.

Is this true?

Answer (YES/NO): NO